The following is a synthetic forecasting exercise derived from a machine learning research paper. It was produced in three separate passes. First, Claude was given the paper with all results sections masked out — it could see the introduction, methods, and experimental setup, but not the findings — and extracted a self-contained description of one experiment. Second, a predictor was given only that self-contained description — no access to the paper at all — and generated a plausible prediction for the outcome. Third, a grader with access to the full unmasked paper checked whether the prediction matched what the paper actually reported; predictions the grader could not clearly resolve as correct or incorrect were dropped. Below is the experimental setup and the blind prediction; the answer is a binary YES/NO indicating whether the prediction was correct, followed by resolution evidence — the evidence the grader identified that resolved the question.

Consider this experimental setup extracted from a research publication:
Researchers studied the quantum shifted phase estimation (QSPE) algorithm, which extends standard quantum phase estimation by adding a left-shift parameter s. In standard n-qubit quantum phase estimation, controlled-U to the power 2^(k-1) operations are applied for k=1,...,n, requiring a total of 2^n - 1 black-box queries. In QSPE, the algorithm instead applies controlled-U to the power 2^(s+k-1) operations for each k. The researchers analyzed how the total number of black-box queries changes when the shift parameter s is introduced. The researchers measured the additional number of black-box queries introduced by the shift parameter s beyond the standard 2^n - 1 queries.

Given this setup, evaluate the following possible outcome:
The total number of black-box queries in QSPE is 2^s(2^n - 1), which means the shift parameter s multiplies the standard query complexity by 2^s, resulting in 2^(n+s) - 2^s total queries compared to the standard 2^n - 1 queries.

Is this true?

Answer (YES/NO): NO